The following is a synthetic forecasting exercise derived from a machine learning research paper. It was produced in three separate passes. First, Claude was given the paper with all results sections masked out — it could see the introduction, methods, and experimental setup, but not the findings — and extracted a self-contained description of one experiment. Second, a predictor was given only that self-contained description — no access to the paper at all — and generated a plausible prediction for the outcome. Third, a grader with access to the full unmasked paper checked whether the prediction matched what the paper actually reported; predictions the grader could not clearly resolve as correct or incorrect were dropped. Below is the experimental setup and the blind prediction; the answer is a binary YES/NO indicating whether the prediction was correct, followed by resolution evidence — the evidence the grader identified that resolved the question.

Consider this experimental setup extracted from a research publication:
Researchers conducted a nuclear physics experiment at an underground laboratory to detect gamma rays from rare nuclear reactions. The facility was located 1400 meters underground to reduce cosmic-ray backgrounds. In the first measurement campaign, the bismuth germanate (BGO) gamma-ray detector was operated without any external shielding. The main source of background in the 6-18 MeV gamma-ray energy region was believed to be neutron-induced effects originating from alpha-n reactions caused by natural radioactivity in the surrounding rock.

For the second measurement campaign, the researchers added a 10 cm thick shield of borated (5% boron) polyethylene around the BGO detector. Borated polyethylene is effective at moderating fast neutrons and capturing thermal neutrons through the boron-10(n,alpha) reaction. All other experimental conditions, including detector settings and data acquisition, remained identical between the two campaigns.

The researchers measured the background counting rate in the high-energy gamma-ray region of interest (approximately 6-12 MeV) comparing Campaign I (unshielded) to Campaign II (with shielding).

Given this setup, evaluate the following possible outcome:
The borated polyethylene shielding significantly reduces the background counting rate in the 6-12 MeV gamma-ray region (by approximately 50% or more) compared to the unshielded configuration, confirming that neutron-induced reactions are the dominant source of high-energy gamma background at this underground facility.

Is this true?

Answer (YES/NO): YES